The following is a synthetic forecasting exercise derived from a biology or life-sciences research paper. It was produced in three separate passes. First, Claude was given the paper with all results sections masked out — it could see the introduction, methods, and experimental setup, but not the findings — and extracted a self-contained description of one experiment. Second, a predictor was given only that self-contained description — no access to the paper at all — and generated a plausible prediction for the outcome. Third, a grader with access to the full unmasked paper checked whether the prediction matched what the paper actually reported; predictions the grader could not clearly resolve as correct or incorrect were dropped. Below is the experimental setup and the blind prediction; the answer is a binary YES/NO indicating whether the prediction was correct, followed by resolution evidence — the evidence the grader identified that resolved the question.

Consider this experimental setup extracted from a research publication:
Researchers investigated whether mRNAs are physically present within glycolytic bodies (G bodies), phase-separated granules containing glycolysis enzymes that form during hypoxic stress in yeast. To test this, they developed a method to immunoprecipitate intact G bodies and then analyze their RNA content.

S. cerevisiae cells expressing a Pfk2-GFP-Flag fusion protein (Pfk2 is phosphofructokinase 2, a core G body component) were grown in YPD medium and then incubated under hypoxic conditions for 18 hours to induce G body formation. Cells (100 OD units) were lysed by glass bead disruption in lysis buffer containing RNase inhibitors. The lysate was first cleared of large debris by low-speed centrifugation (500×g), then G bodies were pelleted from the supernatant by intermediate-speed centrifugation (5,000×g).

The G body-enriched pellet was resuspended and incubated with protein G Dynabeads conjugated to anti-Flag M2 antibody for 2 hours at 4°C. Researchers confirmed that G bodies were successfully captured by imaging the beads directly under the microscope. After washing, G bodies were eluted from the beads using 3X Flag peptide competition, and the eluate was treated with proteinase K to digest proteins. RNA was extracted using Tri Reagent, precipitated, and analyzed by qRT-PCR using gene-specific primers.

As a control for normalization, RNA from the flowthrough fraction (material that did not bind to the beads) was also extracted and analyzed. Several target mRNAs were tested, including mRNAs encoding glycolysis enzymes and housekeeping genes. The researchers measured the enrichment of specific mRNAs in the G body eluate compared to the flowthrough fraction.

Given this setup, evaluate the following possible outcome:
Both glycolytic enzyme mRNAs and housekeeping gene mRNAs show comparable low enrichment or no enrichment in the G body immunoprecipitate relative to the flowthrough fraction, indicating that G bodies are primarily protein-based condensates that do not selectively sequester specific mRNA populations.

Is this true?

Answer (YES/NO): NO